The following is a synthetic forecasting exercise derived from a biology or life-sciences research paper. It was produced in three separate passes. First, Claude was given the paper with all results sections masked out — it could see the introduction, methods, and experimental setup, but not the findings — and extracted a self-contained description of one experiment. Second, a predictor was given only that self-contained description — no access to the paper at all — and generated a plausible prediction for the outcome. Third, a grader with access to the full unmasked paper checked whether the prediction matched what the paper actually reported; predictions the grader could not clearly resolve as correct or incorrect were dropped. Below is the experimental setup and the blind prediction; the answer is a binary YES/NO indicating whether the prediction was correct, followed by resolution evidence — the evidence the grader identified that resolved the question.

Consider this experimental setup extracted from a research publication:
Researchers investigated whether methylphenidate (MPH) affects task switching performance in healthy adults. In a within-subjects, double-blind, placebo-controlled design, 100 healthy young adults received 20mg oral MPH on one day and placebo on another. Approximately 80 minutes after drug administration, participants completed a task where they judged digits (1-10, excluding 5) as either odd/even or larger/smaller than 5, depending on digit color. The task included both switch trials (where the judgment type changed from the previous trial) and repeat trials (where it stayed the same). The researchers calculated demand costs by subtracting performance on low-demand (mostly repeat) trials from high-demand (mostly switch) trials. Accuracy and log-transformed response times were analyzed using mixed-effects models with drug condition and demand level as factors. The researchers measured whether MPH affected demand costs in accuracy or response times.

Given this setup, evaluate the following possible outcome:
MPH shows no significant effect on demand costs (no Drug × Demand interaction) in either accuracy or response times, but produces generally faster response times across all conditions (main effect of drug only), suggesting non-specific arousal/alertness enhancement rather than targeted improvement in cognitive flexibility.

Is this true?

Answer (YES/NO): NO